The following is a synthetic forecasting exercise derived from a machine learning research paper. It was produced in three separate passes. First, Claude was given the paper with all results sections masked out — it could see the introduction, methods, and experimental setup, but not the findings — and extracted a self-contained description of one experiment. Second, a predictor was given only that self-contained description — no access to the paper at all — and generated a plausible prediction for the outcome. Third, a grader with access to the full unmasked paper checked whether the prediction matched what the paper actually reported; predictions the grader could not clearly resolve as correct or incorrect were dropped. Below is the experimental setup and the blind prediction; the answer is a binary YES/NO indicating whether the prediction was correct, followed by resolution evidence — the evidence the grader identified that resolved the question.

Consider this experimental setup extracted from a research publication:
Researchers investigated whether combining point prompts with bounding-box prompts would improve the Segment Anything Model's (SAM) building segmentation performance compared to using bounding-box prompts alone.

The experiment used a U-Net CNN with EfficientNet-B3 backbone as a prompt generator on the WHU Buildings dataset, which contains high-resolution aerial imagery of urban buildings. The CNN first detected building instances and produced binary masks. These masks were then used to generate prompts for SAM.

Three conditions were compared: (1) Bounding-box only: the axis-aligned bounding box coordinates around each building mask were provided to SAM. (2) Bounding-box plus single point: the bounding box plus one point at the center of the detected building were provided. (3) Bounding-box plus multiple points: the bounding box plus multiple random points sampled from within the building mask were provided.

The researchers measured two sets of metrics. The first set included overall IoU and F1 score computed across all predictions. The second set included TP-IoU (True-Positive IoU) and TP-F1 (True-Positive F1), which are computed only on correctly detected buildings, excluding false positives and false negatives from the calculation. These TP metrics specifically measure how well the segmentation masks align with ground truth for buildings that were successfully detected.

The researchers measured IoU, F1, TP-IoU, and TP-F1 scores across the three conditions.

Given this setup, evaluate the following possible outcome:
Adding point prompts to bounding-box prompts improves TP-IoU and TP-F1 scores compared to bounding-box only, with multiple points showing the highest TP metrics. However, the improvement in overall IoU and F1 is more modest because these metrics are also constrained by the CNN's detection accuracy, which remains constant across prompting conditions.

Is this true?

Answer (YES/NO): NO